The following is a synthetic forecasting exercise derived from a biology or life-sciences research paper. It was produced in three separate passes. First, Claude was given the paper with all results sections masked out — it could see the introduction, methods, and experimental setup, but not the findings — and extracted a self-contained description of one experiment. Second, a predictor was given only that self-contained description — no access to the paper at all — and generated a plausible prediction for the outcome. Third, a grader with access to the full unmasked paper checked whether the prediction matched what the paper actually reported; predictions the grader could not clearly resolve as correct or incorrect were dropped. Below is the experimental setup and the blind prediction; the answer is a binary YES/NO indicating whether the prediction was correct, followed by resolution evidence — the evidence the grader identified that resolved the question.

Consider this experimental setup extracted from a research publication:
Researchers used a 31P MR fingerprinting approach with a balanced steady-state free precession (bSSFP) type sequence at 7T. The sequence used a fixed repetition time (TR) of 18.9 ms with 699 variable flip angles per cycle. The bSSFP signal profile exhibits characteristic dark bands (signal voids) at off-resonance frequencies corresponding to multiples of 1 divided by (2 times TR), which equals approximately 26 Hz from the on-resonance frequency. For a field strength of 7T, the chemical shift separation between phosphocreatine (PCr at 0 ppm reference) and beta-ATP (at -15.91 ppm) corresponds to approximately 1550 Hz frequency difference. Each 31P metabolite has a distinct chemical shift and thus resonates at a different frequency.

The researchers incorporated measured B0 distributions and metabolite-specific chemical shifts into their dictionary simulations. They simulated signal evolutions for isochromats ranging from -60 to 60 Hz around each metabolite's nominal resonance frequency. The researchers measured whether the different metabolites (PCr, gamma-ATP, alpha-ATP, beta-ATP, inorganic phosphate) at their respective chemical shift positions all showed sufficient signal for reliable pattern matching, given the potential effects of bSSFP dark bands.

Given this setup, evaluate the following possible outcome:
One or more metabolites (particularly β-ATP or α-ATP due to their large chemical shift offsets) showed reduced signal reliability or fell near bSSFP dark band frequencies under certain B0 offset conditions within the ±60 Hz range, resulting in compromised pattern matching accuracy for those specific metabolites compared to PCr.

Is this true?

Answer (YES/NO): NO